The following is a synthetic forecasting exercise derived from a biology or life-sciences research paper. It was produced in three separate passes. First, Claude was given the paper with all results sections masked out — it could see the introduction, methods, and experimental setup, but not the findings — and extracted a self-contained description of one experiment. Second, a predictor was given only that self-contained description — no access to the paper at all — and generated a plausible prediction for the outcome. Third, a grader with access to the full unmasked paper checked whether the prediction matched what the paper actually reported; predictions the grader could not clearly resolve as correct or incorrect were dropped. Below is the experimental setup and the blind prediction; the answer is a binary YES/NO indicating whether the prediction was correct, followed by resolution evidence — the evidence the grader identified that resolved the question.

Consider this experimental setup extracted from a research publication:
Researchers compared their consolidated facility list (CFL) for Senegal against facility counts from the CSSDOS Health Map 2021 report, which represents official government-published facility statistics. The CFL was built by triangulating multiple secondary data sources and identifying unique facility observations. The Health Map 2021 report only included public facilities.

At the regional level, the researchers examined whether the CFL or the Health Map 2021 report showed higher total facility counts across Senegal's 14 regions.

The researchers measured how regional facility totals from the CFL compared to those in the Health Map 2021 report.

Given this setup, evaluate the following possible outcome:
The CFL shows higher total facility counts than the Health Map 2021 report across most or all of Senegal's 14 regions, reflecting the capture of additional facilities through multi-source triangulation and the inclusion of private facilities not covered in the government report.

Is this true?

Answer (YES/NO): NO